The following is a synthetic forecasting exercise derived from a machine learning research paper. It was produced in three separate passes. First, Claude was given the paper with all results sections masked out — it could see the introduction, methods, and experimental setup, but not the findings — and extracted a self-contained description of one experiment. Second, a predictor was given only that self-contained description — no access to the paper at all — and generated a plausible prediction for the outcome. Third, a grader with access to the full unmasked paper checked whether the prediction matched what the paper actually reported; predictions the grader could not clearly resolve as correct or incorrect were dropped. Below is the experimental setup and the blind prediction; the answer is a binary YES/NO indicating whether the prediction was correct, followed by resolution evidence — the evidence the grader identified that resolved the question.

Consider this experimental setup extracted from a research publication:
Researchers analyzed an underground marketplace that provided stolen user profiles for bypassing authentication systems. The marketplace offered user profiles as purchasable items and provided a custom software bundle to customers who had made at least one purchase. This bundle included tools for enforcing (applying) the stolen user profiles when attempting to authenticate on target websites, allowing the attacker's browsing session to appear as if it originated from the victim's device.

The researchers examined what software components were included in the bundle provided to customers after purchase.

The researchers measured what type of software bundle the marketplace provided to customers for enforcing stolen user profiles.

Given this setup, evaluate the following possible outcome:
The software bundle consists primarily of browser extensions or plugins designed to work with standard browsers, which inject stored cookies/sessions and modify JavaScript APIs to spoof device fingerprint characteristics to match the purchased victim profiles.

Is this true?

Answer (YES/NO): NO